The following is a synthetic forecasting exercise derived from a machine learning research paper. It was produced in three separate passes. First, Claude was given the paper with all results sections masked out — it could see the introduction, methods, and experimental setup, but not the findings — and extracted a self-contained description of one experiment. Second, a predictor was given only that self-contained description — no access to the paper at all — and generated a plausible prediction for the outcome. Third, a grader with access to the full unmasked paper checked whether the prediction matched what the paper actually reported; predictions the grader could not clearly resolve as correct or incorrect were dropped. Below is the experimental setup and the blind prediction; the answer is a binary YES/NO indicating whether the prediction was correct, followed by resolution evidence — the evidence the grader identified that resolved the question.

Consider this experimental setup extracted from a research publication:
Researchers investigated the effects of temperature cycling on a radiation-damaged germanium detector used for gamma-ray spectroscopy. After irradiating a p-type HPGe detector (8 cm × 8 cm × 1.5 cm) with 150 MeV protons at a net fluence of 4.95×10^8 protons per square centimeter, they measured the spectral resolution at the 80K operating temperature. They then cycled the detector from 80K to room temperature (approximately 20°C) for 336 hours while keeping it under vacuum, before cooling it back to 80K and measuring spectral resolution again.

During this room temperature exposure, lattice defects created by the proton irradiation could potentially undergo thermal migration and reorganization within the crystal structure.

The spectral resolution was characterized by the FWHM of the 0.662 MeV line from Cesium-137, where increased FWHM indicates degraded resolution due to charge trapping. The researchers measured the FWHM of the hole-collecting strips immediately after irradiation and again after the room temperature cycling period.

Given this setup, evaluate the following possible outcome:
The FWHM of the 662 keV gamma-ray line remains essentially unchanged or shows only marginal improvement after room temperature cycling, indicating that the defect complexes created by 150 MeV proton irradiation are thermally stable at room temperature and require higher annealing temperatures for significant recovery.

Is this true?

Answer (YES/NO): NO